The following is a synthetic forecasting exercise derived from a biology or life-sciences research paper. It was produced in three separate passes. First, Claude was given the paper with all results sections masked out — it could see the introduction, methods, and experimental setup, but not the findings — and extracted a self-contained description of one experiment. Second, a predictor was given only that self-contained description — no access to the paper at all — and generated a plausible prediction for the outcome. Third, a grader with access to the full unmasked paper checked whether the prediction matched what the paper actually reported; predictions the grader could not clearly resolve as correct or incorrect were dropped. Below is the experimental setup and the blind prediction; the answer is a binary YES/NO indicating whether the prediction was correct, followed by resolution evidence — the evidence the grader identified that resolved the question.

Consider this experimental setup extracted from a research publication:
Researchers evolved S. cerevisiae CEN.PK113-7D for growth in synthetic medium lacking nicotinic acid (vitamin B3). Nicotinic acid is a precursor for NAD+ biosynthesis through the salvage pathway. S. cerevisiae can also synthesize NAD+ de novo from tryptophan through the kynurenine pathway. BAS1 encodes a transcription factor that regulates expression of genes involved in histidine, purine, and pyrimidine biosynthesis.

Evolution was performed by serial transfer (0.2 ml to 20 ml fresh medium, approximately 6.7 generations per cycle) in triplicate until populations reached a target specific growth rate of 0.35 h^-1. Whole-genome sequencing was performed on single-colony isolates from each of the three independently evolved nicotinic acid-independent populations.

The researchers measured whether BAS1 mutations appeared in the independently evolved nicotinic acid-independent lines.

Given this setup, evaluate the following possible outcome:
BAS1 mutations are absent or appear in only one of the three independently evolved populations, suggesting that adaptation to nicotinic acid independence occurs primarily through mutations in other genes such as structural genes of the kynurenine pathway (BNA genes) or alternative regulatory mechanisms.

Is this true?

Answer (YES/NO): YES